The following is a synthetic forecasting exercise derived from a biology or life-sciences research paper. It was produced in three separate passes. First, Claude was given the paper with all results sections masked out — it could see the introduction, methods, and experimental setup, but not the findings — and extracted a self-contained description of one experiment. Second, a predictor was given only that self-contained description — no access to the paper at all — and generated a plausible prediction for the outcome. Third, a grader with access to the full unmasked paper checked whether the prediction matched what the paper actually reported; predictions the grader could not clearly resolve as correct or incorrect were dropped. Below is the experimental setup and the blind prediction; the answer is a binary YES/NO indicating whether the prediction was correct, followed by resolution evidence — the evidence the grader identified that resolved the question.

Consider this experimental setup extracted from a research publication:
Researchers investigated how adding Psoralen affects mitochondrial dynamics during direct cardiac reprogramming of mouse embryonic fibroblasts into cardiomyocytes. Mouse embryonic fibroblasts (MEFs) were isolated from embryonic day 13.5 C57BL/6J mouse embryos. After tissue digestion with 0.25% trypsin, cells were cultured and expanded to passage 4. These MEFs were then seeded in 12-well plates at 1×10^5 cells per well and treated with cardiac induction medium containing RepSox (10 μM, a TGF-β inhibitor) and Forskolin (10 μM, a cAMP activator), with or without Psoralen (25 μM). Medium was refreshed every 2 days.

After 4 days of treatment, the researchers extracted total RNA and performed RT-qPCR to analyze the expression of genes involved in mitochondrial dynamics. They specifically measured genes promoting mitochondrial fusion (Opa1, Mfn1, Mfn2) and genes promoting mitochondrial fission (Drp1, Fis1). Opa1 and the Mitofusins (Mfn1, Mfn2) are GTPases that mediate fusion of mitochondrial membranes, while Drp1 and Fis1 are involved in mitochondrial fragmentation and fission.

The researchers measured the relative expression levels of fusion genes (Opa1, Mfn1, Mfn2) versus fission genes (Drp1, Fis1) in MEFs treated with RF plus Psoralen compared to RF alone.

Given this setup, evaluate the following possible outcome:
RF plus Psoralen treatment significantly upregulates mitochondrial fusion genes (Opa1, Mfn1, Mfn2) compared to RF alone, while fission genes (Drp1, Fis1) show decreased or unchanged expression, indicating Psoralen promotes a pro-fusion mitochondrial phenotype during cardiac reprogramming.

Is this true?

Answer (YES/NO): NO